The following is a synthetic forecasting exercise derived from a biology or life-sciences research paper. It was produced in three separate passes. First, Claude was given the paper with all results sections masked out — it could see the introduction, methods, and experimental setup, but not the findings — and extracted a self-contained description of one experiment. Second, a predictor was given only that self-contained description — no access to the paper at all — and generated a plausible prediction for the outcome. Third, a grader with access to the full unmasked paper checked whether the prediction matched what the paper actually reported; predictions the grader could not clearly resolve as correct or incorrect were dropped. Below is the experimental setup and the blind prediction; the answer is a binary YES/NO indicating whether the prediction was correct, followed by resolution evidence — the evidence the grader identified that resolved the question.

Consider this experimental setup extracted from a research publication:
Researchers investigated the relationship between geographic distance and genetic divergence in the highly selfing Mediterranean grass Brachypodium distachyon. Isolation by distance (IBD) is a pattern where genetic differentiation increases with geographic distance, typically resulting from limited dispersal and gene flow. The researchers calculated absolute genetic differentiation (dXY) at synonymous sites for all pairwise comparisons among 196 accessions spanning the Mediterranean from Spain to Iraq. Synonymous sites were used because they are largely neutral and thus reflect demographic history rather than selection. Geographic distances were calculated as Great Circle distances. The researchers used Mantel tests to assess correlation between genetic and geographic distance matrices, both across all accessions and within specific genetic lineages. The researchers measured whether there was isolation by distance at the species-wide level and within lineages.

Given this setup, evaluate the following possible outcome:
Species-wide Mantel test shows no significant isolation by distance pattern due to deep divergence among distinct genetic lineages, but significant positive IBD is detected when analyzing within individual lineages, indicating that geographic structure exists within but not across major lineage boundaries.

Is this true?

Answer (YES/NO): YES